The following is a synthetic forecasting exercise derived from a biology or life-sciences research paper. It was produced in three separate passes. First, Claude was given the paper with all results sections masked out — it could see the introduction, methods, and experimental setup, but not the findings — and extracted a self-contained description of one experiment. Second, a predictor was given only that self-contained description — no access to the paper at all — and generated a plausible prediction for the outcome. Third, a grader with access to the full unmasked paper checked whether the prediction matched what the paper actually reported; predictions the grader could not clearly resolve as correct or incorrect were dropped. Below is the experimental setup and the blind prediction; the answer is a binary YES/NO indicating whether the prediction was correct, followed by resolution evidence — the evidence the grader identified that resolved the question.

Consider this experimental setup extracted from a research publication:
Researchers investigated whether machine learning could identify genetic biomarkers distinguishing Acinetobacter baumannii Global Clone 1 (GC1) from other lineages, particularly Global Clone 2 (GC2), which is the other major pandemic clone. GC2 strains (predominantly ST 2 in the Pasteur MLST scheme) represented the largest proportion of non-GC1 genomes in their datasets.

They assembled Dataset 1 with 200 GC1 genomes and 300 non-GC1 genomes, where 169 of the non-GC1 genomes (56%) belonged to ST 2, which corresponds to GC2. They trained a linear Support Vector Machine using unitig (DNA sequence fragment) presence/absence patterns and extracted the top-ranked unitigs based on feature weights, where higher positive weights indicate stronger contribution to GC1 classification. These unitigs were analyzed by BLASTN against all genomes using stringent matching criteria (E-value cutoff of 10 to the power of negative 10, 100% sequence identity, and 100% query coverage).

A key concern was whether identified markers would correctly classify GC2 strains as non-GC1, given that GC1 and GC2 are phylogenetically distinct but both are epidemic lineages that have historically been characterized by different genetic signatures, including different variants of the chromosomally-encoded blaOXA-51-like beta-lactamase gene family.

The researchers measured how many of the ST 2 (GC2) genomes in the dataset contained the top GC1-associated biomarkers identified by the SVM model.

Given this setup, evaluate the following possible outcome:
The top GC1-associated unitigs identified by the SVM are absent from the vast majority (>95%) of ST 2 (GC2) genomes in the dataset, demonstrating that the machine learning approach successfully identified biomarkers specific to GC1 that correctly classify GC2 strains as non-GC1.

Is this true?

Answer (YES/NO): YES